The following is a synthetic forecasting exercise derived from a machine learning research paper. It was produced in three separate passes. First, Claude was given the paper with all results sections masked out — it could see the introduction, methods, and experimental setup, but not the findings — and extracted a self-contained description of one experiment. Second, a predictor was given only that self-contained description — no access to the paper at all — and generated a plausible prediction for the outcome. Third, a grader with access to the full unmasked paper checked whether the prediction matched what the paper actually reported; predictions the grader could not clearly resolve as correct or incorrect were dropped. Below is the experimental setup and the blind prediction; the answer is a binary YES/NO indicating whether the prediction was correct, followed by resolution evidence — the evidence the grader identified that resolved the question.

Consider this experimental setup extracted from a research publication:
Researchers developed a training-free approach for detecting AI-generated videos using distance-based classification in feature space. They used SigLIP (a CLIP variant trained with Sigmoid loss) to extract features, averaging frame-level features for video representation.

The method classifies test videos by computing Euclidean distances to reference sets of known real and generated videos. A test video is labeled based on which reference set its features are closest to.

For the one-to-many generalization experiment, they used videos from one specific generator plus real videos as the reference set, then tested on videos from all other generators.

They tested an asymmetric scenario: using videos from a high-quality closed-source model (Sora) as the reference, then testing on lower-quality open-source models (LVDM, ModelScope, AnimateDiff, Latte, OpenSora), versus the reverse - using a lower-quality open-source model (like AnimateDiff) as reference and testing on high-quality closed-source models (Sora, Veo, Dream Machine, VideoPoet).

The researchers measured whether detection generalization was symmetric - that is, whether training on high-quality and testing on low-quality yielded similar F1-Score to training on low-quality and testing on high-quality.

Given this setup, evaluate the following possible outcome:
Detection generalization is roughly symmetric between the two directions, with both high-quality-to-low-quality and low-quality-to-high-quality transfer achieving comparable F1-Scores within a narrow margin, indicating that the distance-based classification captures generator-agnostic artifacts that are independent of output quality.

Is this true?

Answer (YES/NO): NO